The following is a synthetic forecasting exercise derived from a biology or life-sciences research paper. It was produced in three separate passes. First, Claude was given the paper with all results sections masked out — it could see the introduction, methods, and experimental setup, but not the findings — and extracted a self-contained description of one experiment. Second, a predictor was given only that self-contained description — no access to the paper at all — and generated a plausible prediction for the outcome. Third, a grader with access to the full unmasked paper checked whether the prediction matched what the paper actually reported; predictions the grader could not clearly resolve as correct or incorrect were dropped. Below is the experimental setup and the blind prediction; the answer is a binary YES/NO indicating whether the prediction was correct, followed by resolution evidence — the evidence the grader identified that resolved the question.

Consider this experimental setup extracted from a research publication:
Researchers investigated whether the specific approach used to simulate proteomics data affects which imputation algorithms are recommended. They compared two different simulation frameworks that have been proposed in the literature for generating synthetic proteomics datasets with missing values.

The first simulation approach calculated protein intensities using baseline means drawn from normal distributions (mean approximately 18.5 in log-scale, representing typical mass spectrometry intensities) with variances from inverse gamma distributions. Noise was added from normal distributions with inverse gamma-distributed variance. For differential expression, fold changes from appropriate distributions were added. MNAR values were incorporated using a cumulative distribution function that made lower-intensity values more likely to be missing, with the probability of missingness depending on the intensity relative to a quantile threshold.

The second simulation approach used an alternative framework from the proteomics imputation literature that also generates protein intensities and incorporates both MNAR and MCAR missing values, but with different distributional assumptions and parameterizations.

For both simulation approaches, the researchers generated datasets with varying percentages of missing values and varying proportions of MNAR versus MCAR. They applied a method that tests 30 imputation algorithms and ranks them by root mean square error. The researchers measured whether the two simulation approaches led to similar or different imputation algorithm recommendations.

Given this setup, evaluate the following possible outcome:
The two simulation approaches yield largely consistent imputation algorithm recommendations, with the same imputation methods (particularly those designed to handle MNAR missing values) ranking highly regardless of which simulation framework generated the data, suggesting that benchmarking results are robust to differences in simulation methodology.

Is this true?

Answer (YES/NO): NO